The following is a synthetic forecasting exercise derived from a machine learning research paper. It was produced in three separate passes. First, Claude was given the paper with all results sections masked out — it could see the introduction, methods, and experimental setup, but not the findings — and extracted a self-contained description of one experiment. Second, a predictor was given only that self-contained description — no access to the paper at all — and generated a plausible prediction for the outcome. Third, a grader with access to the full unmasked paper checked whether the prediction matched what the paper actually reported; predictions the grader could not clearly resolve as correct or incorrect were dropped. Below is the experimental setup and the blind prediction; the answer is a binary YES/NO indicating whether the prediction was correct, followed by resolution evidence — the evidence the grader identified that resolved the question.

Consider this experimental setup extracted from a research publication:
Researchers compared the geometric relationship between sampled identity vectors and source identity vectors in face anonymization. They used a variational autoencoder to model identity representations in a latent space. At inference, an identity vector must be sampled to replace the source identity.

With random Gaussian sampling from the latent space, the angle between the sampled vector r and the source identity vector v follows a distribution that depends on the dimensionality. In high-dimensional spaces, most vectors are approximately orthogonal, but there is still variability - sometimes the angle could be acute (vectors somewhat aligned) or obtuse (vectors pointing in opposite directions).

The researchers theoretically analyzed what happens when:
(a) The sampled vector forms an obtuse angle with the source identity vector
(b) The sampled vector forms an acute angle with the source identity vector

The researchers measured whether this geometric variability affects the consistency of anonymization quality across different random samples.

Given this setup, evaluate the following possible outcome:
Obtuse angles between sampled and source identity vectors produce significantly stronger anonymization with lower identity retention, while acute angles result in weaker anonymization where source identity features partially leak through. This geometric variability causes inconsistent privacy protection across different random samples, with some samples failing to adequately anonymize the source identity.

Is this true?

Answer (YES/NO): NO